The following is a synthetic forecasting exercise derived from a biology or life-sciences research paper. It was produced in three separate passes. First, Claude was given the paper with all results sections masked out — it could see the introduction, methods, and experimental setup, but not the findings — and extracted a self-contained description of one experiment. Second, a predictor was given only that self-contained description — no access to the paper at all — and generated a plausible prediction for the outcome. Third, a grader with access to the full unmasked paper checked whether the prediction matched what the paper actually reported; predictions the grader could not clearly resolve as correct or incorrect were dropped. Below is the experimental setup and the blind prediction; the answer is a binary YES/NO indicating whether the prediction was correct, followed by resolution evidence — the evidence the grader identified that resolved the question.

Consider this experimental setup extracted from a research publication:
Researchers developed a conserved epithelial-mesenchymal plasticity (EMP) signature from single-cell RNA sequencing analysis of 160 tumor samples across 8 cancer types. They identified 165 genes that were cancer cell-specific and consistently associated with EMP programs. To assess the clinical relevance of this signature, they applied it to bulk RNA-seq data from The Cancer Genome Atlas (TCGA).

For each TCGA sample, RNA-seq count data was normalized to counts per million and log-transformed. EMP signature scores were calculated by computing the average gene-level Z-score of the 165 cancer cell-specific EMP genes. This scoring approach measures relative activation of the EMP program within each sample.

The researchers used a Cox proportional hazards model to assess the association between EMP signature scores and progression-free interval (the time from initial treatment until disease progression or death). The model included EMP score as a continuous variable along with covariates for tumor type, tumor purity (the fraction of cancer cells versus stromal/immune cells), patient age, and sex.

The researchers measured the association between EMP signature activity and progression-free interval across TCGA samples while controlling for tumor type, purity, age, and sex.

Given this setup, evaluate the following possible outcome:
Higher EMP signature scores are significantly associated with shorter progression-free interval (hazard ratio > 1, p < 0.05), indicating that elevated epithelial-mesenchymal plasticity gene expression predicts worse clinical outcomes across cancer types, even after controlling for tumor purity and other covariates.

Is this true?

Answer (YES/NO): YES